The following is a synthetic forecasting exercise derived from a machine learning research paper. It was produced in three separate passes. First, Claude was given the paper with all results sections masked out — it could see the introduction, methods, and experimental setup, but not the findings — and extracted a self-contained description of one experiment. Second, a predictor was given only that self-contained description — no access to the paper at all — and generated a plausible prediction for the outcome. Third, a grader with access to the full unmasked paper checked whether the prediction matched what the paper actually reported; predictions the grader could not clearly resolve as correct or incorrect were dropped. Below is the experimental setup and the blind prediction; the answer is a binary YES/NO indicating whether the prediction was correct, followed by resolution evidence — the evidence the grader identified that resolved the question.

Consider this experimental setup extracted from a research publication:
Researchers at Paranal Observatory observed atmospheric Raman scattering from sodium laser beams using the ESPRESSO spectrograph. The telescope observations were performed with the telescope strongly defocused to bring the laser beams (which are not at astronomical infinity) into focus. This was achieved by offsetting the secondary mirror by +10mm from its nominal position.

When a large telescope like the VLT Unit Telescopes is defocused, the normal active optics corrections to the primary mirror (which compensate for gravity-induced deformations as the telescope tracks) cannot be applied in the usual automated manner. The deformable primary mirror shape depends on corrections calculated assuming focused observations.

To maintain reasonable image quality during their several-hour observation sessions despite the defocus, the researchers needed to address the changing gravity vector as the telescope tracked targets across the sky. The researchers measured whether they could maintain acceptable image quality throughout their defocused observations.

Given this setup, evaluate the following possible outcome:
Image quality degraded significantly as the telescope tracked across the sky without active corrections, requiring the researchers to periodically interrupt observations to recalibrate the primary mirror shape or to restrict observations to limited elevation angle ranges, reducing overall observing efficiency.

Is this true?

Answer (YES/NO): YES